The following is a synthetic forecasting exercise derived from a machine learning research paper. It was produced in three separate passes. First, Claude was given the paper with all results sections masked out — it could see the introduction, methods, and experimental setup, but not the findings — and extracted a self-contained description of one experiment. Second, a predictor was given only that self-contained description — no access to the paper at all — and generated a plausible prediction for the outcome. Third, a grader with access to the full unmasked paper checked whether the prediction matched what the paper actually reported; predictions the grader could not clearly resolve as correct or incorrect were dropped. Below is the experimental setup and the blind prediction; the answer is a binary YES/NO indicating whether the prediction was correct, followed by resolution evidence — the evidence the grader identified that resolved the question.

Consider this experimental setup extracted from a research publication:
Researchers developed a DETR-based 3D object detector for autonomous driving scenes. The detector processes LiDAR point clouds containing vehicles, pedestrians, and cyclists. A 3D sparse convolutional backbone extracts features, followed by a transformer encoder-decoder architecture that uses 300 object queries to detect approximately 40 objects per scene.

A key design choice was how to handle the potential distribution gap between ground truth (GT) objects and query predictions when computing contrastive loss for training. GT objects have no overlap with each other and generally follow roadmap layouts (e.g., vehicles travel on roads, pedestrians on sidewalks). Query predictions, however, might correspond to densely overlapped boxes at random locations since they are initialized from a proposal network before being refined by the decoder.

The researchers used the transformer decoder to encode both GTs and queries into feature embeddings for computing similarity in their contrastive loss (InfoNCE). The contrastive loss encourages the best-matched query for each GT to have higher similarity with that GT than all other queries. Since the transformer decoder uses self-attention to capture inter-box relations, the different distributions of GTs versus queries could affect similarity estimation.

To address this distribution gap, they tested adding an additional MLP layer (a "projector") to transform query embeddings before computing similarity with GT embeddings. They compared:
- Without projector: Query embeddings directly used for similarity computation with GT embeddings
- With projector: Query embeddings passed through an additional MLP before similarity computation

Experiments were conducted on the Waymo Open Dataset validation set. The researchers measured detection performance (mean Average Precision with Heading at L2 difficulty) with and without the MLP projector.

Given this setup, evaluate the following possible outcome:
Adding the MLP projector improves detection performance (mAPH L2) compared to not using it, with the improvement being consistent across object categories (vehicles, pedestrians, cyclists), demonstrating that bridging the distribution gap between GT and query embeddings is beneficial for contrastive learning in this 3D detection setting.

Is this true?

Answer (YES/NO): YES